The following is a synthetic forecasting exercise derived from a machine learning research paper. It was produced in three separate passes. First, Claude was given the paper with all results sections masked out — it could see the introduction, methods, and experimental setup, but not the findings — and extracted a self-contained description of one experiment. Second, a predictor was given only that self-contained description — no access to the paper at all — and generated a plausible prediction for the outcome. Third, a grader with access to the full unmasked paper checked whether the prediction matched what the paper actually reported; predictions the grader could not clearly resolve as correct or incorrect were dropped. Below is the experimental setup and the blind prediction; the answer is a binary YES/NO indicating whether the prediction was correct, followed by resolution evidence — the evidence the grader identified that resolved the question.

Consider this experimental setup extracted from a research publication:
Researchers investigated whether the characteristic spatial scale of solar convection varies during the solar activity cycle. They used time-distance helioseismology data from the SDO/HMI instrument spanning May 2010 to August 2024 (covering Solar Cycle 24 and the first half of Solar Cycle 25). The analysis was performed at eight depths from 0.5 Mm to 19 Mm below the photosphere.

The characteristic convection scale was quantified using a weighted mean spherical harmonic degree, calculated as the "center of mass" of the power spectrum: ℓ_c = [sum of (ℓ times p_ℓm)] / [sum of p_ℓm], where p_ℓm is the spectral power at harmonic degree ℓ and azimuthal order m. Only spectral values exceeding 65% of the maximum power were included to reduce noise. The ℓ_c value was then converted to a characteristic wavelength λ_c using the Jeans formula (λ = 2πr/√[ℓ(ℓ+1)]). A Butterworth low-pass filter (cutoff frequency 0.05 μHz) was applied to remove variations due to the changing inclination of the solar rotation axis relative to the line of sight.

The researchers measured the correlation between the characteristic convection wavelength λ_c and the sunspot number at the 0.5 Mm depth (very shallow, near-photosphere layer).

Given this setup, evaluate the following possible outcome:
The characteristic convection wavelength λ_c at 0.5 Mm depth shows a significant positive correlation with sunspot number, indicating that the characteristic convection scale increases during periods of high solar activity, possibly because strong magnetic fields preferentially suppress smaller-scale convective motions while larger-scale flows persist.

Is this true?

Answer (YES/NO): NO